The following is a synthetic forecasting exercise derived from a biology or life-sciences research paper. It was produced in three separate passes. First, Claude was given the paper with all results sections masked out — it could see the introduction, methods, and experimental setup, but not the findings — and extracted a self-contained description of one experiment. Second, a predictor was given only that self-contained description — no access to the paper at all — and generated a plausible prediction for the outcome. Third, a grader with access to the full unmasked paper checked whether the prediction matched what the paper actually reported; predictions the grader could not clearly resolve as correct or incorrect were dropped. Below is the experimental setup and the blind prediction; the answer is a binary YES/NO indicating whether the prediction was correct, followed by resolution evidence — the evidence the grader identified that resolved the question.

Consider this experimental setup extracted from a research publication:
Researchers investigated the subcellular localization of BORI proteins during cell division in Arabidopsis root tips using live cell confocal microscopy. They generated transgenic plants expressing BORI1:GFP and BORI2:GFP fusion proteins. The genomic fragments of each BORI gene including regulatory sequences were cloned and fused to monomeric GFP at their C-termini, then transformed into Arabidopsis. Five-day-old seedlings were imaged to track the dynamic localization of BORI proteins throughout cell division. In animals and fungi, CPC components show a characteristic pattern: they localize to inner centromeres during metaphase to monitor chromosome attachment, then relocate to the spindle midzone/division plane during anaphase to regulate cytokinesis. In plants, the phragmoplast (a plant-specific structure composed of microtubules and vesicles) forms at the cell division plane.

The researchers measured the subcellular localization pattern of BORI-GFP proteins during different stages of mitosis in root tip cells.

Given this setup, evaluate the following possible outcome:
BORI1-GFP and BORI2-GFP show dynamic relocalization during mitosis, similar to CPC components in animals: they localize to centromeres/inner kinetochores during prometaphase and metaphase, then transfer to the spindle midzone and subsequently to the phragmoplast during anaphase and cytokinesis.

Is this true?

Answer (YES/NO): YES